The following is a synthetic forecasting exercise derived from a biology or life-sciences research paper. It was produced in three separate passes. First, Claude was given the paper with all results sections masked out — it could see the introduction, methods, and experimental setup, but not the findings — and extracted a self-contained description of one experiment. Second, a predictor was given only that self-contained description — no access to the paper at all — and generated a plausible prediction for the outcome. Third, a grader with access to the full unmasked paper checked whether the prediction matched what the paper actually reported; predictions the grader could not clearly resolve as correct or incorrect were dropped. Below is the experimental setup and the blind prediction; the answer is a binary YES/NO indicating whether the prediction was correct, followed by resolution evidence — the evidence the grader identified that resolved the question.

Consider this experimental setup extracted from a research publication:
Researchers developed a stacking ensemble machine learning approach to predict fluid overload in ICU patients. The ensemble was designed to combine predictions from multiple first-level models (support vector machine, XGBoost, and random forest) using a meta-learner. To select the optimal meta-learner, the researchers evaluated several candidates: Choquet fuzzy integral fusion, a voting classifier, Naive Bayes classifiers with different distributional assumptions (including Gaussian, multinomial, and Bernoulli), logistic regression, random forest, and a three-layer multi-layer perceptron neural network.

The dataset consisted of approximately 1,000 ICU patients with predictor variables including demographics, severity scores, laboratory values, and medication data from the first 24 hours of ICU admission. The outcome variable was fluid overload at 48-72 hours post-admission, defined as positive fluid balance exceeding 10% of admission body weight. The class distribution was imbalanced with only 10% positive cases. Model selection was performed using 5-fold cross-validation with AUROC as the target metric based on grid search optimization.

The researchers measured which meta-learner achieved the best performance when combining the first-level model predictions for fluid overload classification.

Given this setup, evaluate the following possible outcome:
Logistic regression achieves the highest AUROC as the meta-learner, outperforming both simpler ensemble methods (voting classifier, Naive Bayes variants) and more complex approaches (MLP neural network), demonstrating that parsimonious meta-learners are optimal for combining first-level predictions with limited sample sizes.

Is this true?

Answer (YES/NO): NO